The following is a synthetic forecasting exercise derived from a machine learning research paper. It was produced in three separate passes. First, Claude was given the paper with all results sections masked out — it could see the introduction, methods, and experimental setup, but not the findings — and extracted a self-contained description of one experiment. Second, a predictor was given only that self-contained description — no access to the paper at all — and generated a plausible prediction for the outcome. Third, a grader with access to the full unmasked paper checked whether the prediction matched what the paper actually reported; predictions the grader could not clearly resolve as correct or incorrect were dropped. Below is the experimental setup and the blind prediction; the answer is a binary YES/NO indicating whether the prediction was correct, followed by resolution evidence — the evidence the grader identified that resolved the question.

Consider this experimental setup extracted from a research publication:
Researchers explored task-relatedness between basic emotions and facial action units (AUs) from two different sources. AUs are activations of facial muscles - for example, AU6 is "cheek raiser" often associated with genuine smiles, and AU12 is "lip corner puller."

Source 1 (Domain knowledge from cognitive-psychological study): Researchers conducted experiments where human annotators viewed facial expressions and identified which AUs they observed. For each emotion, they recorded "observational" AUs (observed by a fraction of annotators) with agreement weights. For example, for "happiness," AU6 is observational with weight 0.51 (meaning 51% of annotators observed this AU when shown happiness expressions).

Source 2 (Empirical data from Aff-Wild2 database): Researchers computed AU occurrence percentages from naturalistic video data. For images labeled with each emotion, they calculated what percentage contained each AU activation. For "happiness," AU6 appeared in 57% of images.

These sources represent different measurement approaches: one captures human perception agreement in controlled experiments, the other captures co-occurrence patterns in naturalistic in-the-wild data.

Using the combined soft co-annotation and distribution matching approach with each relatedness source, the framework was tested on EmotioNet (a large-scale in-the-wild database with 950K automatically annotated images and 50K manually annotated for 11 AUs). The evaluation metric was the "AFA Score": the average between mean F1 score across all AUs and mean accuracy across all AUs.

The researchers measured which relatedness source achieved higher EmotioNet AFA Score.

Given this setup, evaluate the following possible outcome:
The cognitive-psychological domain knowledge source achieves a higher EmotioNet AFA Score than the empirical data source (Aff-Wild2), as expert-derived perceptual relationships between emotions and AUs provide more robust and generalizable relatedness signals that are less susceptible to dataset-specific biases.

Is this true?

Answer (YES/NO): NO